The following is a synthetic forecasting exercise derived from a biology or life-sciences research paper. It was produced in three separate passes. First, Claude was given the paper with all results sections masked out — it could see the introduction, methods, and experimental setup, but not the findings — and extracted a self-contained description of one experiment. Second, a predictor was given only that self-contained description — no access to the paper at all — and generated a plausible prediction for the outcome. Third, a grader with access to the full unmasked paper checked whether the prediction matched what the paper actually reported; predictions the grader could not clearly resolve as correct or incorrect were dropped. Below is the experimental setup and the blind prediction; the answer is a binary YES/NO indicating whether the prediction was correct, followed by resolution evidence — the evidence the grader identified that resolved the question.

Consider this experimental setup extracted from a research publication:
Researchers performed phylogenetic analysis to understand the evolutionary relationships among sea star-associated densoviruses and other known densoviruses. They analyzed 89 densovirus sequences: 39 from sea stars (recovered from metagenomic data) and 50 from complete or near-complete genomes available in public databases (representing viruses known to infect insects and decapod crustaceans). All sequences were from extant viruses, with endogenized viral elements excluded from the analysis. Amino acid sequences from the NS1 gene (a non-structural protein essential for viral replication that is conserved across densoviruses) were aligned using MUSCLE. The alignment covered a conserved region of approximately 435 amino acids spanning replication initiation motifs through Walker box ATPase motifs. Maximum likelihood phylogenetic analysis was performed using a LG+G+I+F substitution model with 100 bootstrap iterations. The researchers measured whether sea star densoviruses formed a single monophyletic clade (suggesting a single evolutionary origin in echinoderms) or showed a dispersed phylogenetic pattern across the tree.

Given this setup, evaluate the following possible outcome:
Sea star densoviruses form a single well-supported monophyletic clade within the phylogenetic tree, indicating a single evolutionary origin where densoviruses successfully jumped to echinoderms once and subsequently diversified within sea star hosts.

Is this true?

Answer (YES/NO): NO